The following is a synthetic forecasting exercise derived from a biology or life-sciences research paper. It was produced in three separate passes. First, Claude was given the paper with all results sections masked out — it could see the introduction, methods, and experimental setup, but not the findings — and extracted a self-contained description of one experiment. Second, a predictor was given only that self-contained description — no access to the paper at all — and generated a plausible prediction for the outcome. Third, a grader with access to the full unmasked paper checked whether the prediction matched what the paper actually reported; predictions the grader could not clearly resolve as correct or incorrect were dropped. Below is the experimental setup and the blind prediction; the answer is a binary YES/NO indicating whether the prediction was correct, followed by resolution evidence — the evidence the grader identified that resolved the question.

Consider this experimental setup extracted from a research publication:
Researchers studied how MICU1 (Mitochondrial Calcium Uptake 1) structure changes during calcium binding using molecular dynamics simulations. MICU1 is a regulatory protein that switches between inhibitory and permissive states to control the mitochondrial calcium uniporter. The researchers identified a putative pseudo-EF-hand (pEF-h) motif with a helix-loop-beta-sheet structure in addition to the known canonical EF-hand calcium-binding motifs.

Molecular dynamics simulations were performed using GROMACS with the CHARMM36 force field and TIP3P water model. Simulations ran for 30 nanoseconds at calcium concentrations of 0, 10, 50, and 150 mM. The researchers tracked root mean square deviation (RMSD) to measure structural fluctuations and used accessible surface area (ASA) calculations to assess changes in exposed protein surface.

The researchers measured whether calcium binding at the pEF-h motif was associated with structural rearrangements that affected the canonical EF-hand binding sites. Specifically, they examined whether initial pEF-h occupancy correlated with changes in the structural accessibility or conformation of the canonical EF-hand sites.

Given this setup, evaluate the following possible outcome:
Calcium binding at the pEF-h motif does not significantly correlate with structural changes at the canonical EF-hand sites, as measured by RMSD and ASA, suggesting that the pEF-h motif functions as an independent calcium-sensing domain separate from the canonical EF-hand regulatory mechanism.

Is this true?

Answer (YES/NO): NO